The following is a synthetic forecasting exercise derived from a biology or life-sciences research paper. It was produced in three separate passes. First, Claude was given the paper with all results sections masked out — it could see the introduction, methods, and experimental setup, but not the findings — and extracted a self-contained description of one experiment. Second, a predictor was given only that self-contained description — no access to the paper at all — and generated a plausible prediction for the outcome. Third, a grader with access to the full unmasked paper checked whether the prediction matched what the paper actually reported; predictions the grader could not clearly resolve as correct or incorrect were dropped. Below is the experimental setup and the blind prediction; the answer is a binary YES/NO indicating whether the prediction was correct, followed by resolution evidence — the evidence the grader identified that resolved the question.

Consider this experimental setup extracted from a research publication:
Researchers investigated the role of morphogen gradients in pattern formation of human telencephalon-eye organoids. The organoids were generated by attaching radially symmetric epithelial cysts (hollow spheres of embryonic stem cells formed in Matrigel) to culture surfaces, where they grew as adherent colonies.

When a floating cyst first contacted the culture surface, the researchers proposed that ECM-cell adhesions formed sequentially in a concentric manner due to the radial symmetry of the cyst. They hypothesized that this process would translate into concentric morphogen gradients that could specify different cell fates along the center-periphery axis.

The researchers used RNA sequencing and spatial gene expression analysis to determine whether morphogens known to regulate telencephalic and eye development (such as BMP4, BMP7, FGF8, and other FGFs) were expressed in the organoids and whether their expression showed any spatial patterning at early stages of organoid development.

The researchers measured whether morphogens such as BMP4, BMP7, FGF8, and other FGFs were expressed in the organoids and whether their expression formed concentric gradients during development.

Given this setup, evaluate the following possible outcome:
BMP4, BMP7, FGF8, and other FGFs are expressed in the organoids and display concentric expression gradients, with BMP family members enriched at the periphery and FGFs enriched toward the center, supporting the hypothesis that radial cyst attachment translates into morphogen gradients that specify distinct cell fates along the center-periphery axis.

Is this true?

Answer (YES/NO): NO